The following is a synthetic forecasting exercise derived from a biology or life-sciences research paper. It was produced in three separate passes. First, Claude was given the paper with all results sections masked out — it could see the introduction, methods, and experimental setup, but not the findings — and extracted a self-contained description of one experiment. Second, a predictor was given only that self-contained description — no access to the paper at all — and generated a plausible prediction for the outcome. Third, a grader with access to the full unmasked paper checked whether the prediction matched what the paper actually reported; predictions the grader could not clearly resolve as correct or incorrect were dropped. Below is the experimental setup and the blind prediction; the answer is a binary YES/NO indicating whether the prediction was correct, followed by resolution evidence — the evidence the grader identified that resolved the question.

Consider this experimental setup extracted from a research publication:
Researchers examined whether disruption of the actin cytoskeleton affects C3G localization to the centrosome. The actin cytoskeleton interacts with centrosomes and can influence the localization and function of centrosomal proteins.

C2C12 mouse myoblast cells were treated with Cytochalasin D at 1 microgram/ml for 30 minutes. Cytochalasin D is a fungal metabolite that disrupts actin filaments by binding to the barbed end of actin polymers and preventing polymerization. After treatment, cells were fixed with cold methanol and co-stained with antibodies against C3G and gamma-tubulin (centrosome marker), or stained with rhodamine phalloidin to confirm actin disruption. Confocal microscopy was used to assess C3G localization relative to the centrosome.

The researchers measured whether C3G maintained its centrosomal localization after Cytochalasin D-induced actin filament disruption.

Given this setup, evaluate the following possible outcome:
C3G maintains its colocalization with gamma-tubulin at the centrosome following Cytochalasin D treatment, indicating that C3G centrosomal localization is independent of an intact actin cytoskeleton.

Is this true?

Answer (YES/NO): NO